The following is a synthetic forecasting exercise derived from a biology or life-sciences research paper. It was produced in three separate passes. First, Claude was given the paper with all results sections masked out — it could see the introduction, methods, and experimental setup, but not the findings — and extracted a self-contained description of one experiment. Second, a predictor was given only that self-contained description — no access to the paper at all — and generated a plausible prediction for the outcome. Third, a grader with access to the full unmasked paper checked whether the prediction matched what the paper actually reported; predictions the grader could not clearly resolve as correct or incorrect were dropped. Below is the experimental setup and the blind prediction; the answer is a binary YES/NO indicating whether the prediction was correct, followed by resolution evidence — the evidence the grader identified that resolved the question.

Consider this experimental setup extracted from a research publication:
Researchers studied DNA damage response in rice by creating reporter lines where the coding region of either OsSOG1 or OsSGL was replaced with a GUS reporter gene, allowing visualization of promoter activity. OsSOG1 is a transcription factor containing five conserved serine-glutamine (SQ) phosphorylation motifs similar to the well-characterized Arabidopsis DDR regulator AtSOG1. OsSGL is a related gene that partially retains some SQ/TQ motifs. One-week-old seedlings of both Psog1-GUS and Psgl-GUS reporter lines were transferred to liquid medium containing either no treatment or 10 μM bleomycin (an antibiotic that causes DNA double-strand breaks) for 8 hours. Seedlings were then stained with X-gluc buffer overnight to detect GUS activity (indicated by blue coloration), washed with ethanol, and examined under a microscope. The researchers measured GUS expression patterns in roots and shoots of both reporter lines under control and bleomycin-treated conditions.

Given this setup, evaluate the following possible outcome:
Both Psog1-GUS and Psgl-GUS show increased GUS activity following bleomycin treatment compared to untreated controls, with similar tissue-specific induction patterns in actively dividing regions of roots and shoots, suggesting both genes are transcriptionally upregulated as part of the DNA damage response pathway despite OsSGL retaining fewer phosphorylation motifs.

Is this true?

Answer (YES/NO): NO